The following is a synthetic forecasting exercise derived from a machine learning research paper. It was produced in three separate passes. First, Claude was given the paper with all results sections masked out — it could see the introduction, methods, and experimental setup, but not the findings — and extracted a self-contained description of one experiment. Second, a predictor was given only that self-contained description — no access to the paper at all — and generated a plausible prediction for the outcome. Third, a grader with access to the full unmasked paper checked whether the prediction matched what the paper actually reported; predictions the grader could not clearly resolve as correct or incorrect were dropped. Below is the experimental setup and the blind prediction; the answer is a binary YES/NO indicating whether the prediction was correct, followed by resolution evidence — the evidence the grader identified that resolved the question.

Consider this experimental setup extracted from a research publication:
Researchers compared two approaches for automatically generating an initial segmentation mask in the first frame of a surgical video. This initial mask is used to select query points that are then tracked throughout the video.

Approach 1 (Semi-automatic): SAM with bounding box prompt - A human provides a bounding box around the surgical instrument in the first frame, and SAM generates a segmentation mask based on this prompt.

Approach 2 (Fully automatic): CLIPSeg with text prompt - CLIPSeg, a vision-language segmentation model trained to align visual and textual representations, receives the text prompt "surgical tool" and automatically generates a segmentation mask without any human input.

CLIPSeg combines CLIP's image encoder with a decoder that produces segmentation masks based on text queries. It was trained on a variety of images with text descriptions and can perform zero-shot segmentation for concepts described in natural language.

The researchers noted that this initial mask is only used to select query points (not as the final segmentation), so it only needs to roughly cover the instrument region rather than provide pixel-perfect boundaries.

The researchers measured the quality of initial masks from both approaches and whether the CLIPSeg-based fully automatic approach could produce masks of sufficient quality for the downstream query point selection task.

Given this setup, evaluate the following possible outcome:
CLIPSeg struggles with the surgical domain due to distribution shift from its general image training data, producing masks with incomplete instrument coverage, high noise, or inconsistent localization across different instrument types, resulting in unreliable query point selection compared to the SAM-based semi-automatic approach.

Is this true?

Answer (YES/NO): NO